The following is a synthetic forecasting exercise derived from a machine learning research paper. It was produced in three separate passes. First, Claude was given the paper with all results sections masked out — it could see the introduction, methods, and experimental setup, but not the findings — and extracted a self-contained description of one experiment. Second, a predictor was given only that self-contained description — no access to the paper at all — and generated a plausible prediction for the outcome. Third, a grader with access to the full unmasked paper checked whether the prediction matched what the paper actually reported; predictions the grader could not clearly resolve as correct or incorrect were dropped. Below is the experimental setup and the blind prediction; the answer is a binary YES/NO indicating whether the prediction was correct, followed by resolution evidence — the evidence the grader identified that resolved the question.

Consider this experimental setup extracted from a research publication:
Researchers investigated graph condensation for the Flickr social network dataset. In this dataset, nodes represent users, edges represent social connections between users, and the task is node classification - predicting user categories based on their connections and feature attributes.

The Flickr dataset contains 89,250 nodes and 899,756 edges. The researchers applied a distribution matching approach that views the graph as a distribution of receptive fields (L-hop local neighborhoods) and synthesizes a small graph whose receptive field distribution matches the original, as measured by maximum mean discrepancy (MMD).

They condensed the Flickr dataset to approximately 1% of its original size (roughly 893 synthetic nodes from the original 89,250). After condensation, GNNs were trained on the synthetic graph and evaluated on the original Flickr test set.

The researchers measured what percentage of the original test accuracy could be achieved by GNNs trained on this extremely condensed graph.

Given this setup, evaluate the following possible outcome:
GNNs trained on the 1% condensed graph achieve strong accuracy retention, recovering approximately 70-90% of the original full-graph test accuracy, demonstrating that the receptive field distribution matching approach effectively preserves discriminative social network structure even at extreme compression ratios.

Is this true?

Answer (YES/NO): NO